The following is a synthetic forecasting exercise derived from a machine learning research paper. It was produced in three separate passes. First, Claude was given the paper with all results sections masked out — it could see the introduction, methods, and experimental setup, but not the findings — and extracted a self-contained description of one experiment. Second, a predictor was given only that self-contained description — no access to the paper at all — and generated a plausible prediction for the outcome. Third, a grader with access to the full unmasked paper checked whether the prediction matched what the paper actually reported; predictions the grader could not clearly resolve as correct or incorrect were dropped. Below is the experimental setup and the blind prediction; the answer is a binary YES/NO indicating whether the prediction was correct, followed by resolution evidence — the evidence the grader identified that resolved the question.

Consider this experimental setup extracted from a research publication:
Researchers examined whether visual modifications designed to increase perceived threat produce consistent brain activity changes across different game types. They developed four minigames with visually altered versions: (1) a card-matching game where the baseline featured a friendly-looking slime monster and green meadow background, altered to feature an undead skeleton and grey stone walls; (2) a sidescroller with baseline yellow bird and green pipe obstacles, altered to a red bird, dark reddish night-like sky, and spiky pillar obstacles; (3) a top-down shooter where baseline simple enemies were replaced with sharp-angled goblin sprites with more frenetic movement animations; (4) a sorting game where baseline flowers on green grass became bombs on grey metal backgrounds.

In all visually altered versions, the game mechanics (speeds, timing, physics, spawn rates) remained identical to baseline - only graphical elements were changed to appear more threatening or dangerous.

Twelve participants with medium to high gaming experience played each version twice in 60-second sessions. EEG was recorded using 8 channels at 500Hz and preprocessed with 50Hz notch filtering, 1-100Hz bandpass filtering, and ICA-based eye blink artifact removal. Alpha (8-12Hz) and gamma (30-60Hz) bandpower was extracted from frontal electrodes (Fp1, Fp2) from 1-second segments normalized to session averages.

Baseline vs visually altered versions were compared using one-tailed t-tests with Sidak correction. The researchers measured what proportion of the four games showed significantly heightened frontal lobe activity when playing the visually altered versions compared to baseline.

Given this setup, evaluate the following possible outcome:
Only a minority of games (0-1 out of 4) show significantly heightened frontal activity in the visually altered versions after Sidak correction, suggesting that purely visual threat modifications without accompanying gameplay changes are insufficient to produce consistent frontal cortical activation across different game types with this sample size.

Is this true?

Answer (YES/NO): NO